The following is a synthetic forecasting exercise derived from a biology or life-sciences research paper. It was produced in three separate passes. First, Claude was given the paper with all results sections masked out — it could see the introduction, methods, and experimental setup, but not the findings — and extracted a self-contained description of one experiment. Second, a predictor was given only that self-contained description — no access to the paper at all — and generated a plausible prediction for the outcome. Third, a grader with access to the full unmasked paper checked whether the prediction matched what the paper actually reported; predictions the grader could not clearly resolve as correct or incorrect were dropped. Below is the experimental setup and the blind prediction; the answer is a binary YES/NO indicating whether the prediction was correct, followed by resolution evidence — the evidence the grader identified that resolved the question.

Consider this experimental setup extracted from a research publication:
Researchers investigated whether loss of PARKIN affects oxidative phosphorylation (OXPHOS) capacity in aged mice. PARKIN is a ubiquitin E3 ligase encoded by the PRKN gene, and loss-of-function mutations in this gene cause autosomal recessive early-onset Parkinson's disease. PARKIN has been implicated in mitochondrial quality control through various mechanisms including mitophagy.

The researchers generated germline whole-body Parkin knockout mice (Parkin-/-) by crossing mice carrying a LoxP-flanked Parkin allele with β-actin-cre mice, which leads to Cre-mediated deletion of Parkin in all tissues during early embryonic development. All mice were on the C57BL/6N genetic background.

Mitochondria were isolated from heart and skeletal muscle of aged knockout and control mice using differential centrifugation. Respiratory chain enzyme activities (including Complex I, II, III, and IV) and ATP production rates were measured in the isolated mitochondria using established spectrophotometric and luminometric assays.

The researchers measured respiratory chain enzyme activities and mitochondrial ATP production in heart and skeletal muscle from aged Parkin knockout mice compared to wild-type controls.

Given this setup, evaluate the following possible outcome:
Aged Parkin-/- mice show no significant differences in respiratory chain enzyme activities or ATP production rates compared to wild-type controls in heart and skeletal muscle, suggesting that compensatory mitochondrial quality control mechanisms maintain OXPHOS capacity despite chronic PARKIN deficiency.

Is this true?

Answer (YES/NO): YES